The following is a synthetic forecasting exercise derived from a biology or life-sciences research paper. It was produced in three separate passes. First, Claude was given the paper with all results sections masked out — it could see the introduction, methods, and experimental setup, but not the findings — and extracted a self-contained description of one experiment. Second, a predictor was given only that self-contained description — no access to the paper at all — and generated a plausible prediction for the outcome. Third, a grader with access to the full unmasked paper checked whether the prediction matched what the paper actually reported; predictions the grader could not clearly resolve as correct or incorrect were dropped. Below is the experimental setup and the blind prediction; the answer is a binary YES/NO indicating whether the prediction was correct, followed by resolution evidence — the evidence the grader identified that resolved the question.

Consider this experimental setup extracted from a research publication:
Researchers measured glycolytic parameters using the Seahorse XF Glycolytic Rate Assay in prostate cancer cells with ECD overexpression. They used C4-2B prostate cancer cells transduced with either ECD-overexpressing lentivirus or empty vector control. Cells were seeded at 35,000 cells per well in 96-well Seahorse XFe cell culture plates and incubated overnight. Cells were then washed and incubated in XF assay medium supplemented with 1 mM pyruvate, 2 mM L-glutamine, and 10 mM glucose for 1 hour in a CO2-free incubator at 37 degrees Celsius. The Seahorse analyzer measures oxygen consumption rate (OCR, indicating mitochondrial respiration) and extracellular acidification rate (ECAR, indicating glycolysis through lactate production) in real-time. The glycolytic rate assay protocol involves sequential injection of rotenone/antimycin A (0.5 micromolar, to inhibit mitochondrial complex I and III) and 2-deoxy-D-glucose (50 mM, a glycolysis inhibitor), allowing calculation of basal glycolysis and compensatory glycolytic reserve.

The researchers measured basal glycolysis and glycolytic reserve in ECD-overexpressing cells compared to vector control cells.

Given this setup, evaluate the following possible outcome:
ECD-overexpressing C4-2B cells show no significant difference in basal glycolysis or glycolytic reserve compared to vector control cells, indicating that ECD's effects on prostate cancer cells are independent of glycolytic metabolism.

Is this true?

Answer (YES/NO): NO